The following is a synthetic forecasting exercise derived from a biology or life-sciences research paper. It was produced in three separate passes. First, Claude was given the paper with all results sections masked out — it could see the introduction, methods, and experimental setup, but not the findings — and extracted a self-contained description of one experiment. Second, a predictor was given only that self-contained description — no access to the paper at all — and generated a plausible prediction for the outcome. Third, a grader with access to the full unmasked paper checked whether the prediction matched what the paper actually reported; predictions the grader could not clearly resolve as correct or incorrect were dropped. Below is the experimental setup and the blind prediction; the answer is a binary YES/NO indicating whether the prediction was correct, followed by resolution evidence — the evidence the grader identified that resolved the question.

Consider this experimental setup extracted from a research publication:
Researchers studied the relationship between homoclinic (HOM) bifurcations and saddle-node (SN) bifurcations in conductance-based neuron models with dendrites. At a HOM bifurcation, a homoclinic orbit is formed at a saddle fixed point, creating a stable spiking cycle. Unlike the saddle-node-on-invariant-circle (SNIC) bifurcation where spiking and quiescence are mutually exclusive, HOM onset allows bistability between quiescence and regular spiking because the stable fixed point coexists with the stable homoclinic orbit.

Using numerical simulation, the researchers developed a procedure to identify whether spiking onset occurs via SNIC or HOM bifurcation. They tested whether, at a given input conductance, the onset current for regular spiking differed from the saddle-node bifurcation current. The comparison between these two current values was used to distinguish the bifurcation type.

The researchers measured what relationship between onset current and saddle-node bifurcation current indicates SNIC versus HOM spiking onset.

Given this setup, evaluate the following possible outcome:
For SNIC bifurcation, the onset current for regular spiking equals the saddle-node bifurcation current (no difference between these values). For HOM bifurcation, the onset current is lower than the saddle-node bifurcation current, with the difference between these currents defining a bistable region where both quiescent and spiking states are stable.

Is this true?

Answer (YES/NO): YES